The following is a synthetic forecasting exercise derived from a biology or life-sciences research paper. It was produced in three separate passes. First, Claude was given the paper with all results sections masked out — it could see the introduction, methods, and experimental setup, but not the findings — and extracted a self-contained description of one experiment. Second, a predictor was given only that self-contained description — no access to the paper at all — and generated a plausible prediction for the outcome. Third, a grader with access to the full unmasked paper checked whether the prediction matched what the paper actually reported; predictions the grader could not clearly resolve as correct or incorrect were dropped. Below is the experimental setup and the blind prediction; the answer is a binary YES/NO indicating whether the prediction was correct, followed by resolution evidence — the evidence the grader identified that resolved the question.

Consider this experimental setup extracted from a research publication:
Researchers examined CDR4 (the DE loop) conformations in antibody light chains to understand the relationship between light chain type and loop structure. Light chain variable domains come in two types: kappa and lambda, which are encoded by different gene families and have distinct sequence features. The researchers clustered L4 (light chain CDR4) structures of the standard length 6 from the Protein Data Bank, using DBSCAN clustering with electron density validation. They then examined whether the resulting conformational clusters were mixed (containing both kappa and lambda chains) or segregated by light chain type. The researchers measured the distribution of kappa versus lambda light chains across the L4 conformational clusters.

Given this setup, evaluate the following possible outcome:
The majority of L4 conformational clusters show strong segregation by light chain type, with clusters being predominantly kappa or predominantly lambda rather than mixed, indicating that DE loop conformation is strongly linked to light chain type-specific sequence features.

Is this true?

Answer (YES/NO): YES